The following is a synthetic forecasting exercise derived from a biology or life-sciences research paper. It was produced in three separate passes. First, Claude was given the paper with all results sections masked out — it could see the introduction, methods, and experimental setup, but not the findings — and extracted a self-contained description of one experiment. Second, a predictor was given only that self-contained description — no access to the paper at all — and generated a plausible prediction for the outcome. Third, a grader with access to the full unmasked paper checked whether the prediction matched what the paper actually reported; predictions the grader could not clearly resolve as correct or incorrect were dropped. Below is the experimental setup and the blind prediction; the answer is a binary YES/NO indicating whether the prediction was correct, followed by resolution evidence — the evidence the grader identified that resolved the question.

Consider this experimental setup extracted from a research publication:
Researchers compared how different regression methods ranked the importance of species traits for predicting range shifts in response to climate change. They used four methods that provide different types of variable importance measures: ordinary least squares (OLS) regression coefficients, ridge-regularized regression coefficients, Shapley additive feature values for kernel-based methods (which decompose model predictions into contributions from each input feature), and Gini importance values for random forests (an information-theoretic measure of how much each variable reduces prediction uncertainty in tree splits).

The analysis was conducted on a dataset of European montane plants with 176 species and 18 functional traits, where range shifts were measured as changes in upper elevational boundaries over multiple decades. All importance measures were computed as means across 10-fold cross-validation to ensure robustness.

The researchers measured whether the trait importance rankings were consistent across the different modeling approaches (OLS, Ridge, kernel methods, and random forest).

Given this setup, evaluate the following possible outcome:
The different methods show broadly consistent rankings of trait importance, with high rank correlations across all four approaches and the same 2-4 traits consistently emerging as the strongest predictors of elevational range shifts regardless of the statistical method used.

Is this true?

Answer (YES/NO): NO